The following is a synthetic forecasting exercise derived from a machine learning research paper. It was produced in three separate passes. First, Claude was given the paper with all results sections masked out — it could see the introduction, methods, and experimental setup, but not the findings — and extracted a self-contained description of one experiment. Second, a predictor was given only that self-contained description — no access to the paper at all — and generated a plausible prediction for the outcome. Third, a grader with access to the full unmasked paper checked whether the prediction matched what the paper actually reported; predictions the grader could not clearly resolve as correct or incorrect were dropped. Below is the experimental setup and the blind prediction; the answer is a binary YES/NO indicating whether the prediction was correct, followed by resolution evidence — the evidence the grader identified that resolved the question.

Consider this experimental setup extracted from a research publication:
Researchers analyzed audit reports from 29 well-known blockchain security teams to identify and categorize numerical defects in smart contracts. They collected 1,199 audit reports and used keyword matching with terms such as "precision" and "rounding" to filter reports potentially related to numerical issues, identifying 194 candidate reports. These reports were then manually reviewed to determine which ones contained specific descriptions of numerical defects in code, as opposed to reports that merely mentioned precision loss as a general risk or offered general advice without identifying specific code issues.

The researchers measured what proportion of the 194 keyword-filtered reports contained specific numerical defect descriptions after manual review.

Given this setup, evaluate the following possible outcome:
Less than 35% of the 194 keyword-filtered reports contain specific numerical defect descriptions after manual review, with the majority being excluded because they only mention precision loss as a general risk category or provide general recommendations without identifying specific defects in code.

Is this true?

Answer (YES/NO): NO